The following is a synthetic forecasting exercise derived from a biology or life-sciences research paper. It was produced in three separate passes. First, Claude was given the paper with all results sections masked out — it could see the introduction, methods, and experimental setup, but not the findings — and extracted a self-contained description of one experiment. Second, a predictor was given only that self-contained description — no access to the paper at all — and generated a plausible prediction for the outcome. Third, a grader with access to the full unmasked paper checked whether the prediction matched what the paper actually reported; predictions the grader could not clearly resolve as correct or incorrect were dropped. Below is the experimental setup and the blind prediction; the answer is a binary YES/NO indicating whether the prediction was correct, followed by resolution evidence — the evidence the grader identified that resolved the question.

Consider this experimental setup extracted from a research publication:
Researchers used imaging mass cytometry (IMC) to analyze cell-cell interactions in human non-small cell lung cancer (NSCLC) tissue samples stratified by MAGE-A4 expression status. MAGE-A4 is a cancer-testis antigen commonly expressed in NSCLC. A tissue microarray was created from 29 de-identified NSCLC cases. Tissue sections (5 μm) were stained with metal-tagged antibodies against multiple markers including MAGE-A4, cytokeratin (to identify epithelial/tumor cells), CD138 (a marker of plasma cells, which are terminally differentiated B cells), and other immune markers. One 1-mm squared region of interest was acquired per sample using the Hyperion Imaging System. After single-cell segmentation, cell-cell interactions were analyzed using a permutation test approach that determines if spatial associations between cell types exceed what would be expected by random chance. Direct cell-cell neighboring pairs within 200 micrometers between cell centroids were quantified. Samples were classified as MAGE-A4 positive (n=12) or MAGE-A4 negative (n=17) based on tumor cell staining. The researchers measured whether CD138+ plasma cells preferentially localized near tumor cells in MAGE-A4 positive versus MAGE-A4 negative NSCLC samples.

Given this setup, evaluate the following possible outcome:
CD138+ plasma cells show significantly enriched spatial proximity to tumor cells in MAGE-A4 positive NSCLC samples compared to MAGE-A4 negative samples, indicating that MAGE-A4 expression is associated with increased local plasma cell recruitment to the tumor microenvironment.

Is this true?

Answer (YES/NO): YES